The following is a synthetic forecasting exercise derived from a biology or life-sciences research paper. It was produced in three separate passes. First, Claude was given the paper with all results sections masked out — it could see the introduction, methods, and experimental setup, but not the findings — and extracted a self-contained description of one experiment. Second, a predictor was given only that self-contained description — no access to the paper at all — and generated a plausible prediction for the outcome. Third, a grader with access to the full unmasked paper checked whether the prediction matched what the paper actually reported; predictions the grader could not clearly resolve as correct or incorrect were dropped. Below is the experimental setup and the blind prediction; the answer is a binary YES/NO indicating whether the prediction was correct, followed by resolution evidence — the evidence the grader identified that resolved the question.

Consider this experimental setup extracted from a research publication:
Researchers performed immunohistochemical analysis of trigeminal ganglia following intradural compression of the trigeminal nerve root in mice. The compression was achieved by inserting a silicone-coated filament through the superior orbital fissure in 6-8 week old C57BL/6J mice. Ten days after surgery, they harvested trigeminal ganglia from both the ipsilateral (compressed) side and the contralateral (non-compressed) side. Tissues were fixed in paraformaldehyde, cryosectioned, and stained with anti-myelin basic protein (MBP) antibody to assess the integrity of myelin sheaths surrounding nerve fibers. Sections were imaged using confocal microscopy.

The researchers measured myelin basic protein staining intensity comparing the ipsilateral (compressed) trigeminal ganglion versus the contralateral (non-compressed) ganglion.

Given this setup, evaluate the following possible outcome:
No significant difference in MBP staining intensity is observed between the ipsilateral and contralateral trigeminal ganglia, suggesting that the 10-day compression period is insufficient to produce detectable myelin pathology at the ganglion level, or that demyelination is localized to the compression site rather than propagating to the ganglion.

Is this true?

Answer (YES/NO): NO